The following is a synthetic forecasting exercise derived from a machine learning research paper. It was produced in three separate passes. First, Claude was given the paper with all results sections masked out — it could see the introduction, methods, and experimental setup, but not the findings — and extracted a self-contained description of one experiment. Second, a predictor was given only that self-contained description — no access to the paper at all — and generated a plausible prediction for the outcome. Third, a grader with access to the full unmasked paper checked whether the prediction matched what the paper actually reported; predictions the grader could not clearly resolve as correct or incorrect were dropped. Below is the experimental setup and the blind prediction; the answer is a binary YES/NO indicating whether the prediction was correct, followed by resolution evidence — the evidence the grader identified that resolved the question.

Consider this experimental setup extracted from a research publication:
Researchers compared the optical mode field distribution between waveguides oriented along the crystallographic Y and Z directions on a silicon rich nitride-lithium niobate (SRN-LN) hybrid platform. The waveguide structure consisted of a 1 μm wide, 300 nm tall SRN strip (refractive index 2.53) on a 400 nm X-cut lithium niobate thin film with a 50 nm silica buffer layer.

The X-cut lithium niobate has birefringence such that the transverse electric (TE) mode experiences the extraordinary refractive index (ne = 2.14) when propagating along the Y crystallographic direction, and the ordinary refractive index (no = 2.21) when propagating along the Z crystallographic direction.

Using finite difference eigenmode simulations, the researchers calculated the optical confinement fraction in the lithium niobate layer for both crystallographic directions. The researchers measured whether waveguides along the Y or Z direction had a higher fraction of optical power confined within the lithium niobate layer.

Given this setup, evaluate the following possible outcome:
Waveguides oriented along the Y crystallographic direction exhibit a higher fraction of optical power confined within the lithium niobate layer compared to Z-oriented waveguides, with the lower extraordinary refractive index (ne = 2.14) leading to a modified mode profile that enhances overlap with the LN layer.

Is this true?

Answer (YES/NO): NO